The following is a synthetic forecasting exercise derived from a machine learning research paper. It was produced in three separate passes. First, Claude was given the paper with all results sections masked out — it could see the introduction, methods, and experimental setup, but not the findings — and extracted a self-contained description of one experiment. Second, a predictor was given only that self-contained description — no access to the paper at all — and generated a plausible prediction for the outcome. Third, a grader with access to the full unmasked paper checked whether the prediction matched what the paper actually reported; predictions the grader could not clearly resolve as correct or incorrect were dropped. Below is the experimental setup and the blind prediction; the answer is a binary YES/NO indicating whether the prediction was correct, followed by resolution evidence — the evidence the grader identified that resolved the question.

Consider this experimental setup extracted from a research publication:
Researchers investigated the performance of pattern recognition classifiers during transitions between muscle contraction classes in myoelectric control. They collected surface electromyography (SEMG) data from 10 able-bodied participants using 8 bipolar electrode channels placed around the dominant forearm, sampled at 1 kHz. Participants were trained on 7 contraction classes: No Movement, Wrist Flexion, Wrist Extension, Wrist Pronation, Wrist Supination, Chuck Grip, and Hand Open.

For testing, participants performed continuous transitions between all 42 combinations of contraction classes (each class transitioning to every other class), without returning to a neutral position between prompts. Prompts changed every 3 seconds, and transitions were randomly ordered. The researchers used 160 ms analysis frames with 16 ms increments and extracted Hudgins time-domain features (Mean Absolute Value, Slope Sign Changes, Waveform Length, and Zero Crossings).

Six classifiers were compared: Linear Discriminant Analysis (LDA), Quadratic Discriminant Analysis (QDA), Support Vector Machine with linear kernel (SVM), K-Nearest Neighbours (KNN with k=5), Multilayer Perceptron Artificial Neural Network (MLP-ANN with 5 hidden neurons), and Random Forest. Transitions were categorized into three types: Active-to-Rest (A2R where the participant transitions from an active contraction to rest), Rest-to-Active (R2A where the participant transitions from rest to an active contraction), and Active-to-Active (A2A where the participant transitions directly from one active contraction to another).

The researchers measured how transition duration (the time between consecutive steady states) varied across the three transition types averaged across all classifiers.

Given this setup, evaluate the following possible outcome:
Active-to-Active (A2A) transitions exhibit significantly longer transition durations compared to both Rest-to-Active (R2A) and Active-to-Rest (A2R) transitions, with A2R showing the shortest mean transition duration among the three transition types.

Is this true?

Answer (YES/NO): NO